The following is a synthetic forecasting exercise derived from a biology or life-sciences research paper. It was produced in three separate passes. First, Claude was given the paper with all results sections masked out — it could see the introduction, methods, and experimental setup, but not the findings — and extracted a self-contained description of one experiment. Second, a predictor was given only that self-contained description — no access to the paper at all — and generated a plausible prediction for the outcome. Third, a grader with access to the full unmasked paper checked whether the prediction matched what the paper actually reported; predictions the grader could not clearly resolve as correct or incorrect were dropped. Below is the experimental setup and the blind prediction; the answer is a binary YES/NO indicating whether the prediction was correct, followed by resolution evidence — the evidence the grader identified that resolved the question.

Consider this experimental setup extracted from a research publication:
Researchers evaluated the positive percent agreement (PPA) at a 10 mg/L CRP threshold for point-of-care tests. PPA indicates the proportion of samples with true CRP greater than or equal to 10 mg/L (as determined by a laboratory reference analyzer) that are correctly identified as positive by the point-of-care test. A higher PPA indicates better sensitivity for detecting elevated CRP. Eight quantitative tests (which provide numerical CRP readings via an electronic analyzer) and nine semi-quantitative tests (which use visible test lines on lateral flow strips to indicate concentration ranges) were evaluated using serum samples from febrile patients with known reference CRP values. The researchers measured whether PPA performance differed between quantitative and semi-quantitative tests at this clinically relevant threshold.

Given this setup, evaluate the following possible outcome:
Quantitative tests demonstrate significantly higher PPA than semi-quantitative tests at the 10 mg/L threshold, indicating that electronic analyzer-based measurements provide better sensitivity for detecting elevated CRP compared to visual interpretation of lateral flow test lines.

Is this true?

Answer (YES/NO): NO